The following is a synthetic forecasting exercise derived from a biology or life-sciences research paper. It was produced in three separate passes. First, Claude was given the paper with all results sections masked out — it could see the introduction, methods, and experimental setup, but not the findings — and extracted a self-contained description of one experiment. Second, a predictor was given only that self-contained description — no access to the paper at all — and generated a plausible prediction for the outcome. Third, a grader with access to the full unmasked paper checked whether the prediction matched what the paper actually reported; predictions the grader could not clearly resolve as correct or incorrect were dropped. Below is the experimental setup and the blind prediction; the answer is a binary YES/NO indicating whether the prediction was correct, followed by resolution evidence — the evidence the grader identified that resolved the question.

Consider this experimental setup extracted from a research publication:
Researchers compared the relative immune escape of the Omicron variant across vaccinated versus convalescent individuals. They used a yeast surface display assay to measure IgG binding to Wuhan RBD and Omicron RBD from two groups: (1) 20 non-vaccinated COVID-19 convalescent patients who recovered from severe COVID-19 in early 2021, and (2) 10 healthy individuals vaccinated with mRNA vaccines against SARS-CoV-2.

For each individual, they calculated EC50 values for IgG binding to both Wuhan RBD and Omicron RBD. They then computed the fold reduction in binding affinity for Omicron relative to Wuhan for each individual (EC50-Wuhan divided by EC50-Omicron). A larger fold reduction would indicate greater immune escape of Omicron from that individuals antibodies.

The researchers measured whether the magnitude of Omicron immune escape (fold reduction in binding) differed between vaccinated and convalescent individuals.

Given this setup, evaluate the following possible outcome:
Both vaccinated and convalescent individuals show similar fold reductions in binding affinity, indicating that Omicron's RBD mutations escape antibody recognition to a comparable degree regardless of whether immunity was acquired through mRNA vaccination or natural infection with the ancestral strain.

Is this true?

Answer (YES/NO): NO